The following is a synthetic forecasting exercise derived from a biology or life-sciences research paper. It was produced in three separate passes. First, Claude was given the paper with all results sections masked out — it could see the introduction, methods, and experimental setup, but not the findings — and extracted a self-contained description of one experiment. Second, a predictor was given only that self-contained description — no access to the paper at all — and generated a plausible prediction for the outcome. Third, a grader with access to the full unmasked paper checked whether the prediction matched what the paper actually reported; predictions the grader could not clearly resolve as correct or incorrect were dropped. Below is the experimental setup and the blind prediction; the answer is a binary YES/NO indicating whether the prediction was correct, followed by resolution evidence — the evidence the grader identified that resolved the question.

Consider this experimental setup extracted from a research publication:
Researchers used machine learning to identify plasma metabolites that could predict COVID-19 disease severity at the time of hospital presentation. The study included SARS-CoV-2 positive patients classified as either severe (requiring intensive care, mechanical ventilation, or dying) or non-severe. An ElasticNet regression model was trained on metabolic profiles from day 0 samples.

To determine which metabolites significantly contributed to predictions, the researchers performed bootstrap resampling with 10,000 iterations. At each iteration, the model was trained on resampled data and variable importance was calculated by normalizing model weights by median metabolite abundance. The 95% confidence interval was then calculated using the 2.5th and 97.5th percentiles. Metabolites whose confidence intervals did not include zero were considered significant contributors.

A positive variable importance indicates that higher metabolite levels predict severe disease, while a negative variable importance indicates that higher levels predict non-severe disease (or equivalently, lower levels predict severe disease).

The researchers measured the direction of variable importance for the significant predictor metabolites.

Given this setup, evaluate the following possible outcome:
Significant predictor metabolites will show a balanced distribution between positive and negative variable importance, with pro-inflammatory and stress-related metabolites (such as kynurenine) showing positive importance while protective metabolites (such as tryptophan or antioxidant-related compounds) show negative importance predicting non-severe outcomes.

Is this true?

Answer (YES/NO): NO